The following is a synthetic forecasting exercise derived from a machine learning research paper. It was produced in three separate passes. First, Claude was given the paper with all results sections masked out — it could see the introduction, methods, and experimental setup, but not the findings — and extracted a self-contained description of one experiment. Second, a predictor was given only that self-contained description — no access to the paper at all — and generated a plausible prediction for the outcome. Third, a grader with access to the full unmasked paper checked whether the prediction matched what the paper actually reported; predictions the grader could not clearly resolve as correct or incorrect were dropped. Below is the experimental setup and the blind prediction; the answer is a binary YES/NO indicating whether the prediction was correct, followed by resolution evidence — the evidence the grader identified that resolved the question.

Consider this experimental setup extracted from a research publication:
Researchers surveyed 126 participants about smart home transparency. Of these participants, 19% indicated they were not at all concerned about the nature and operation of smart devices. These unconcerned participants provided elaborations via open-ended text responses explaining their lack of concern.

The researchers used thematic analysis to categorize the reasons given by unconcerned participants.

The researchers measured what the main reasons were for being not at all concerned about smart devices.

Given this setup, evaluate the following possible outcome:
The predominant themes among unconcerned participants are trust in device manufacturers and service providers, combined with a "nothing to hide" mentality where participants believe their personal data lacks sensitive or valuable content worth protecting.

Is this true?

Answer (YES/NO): NO